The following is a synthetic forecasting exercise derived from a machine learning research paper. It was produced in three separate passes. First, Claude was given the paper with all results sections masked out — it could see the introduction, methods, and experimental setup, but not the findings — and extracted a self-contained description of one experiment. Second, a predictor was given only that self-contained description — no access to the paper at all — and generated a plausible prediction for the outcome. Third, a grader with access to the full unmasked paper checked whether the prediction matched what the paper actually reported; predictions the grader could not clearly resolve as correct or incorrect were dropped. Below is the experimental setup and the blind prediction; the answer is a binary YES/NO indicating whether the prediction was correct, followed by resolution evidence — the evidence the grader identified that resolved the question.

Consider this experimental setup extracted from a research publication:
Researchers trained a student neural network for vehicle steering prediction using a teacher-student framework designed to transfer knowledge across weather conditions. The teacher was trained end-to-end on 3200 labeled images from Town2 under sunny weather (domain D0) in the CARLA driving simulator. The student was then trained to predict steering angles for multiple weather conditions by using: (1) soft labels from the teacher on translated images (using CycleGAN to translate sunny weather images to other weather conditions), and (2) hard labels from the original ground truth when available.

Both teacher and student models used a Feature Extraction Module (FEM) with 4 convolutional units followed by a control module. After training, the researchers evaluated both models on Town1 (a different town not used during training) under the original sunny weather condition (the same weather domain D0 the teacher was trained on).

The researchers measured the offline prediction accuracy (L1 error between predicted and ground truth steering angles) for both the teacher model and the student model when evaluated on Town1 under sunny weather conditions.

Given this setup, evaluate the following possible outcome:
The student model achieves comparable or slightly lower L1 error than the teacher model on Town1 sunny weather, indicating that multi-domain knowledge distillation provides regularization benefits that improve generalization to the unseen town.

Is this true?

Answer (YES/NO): YES